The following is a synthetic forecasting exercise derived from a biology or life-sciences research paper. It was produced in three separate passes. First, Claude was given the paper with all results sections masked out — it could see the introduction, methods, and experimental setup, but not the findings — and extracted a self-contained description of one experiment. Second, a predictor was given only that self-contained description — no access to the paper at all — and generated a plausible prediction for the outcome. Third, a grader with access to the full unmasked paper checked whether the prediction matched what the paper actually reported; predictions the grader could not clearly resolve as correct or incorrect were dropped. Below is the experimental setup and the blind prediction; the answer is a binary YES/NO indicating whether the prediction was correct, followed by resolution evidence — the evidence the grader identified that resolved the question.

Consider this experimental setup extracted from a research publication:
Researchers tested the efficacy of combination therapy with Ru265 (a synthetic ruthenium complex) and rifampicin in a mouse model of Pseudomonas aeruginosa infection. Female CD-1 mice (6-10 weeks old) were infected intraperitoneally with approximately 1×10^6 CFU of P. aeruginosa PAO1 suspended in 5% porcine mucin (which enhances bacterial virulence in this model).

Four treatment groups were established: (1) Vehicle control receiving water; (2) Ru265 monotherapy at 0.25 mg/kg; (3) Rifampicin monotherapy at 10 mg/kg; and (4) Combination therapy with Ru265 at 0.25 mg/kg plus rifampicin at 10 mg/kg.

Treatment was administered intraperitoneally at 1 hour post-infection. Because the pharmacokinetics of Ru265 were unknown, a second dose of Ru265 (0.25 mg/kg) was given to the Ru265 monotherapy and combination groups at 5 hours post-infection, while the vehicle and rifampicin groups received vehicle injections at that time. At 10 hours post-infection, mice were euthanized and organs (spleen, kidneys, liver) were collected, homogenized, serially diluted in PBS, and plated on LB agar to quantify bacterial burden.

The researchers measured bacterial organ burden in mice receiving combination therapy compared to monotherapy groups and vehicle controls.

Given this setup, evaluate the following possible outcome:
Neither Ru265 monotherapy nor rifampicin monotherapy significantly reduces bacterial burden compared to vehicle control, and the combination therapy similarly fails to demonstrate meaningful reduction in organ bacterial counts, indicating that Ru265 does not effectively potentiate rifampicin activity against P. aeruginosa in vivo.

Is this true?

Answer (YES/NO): NO